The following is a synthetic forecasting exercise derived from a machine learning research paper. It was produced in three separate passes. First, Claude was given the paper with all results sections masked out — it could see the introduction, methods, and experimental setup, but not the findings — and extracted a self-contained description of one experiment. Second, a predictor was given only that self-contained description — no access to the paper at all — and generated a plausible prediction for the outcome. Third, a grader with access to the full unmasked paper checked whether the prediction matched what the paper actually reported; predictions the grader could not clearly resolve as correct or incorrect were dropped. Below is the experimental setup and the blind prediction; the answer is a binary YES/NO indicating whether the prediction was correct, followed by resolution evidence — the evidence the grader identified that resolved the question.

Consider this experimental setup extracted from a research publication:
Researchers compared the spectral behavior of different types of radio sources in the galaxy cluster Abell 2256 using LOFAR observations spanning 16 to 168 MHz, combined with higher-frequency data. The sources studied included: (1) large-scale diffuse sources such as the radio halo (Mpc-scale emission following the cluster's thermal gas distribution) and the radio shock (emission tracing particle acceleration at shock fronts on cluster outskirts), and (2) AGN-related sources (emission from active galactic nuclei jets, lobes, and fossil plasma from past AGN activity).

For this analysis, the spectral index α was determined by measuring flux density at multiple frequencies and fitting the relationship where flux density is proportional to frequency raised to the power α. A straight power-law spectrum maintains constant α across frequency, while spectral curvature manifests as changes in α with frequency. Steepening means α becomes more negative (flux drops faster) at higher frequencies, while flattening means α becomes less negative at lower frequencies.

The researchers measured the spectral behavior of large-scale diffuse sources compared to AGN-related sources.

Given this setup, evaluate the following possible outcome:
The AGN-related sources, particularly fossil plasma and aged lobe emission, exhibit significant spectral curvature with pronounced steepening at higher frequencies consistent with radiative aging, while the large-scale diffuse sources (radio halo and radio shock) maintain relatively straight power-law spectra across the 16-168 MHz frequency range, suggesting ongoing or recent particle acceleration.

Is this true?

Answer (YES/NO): YES